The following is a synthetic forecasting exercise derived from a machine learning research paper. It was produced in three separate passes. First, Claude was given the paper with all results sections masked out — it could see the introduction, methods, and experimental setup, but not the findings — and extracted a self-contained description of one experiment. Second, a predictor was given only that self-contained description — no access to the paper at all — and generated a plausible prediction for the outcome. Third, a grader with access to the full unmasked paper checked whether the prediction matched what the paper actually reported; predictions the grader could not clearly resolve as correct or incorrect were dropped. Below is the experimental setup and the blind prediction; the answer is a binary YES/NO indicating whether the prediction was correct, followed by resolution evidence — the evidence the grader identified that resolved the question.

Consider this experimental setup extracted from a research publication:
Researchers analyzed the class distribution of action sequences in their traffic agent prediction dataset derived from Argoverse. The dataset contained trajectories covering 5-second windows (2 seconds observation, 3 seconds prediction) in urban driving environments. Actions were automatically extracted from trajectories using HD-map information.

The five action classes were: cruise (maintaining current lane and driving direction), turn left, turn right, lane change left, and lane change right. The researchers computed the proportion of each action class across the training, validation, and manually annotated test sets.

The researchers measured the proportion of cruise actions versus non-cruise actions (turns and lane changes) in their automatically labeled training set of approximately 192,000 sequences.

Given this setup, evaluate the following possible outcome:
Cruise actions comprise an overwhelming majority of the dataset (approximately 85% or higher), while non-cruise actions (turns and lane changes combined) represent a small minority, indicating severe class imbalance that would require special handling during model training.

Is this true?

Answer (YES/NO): YES